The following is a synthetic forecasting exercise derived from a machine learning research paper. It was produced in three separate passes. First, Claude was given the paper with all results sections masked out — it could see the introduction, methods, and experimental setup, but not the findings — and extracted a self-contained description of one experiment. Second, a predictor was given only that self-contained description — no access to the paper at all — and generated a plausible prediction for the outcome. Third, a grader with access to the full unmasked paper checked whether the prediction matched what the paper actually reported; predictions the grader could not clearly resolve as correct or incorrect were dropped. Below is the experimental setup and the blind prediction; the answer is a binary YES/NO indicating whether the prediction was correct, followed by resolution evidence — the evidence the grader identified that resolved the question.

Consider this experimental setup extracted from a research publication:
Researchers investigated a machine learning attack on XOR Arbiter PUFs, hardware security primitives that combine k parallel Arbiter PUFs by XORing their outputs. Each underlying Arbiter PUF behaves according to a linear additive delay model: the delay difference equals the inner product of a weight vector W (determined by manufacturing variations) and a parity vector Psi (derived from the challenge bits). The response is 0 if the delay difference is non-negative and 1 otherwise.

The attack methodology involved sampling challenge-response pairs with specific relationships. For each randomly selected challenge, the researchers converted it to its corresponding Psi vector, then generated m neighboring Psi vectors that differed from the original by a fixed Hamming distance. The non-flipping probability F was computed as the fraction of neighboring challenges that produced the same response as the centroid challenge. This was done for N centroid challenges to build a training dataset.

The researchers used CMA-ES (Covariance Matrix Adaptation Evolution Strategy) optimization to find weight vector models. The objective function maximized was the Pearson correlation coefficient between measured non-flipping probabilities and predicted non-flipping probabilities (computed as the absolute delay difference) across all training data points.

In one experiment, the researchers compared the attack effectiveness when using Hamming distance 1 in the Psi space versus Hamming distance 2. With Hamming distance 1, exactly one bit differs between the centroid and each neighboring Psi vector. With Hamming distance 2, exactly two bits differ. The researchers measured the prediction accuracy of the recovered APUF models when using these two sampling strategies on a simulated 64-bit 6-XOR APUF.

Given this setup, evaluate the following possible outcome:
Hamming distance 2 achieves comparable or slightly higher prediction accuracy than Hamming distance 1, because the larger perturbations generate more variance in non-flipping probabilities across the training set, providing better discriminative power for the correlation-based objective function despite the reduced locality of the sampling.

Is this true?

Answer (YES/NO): NO